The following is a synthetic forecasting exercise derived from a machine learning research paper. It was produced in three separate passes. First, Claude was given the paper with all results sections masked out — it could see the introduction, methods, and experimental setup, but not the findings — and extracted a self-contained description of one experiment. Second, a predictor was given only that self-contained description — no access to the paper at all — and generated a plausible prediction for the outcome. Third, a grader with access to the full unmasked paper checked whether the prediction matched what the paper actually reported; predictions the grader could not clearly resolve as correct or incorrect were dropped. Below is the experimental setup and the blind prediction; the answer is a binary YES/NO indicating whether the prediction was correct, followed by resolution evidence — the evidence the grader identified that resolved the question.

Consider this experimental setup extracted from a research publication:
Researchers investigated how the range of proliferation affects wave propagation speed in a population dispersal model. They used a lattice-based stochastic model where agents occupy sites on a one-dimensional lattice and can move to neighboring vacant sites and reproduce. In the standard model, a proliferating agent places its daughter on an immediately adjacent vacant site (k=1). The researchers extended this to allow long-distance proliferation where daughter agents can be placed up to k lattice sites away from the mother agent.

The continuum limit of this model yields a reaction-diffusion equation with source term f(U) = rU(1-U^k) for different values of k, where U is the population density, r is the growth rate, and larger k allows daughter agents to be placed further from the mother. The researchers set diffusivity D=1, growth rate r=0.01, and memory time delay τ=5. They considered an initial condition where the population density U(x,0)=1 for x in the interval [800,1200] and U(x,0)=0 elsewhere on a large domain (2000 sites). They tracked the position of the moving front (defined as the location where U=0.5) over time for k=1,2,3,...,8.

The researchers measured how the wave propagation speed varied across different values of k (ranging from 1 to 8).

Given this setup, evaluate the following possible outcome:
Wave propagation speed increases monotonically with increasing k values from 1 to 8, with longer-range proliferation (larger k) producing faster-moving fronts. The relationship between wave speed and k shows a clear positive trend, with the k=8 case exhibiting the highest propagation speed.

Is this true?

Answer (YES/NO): NO